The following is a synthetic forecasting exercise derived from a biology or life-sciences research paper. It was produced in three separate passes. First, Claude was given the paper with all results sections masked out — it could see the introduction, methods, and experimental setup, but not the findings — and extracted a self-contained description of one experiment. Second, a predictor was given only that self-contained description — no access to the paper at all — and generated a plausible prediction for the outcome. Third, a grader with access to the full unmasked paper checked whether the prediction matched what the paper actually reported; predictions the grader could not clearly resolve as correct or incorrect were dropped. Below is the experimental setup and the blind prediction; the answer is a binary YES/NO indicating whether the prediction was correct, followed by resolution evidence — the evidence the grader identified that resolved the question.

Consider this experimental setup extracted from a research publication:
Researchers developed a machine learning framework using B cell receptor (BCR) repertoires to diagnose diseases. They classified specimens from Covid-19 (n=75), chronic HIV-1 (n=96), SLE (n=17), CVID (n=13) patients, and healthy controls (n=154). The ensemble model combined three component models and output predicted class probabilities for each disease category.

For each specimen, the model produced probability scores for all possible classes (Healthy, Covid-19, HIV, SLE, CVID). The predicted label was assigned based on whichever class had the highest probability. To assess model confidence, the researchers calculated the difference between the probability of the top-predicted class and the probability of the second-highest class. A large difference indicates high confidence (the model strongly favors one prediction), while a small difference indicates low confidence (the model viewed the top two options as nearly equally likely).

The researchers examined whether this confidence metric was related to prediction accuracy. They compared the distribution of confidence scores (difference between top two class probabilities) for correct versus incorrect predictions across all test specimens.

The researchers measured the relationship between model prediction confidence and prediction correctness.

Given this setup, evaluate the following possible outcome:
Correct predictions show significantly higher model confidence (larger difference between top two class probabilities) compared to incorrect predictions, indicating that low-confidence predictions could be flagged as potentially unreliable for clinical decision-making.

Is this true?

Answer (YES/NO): YES